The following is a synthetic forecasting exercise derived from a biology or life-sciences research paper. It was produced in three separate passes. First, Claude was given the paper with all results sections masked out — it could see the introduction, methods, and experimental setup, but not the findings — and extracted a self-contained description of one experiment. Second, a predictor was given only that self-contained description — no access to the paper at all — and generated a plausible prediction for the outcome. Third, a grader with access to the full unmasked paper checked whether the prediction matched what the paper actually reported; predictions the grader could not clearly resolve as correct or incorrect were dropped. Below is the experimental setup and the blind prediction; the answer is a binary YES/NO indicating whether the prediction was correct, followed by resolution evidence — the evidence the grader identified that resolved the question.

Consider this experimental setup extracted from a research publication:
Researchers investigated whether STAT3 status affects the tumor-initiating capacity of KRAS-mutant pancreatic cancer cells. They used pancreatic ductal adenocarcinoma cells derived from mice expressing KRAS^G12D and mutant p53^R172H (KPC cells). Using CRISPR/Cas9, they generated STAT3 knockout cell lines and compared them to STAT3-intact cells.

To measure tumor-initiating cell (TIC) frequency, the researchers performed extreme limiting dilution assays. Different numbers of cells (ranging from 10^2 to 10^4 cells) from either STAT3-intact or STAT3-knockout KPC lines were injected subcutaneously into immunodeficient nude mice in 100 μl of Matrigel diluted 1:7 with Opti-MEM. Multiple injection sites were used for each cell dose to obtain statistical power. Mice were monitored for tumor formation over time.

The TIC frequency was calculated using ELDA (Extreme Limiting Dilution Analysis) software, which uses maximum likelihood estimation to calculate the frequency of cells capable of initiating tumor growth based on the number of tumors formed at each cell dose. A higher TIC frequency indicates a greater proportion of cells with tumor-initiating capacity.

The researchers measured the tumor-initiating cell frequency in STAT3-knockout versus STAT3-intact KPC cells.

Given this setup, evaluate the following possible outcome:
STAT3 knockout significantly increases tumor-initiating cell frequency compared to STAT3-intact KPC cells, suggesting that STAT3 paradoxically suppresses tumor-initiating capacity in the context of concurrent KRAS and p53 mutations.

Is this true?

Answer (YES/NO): NO